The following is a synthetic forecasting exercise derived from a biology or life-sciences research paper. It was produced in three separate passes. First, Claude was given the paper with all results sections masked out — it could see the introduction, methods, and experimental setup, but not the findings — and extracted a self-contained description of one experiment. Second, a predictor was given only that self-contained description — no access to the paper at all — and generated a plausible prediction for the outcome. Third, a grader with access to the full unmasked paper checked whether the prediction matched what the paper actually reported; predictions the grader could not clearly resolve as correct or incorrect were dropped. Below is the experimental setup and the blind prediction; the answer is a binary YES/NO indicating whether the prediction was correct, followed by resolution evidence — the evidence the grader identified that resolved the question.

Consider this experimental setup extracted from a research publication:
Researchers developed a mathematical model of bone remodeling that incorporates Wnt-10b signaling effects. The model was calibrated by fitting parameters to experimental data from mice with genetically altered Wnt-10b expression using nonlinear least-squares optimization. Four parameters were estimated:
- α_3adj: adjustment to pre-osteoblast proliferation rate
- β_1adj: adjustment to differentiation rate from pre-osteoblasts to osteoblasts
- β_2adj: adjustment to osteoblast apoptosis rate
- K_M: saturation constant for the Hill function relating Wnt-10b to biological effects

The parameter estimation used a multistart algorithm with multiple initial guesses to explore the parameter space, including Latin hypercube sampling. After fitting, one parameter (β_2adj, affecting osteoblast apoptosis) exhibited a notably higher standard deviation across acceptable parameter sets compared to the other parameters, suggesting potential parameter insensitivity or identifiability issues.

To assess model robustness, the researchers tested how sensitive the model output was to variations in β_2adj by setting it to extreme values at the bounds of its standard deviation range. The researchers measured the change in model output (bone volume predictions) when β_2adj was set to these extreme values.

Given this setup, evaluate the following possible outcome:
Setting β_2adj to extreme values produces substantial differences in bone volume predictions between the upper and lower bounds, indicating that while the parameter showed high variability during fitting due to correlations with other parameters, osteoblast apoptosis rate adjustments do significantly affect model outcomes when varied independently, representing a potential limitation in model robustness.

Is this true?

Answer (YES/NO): NO